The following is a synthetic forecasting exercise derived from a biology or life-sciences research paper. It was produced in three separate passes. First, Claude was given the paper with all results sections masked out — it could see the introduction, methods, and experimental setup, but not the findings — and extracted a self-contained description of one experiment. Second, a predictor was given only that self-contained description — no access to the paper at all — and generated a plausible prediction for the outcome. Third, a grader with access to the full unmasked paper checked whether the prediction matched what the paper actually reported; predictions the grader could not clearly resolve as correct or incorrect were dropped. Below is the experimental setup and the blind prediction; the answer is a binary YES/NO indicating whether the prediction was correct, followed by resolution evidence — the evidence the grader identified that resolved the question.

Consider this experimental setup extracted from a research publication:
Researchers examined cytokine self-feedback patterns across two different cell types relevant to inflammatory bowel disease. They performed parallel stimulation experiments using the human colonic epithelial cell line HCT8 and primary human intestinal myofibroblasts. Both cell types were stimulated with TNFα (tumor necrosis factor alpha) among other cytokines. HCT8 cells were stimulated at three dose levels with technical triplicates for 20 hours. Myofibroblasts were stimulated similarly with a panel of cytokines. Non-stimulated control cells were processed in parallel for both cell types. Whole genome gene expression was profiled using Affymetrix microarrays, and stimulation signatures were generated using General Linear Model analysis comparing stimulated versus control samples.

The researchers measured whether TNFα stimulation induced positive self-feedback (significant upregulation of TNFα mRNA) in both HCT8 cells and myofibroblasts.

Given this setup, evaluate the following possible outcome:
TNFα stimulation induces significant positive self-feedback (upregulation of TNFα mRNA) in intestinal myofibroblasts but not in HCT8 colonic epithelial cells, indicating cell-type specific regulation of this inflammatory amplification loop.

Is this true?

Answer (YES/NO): NO